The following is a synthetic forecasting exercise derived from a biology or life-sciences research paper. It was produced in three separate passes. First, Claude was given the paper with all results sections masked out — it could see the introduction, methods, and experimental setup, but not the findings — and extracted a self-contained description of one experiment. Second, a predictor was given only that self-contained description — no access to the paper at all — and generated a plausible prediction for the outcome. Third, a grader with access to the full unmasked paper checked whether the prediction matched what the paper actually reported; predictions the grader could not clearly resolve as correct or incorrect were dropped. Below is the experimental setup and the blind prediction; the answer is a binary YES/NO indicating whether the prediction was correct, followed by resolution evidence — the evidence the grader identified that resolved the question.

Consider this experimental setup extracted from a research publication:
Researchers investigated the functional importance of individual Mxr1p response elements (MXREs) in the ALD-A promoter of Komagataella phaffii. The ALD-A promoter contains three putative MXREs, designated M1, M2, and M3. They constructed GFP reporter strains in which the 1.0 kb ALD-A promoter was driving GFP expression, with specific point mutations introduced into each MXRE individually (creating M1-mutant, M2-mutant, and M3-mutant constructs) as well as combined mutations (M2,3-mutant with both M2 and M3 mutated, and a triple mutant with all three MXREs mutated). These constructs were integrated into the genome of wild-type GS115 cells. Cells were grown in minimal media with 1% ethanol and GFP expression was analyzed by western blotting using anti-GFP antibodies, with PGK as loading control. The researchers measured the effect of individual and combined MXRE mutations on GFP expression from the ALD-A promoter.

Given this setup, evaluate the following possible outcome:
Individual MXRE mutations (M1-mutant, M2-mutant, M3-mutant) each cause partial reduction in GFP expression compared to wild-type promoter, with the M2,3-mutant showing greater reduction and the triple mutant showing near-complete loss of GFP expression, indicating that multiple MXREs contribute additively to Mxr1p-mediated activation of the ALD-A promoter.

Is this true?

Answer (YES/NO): NO